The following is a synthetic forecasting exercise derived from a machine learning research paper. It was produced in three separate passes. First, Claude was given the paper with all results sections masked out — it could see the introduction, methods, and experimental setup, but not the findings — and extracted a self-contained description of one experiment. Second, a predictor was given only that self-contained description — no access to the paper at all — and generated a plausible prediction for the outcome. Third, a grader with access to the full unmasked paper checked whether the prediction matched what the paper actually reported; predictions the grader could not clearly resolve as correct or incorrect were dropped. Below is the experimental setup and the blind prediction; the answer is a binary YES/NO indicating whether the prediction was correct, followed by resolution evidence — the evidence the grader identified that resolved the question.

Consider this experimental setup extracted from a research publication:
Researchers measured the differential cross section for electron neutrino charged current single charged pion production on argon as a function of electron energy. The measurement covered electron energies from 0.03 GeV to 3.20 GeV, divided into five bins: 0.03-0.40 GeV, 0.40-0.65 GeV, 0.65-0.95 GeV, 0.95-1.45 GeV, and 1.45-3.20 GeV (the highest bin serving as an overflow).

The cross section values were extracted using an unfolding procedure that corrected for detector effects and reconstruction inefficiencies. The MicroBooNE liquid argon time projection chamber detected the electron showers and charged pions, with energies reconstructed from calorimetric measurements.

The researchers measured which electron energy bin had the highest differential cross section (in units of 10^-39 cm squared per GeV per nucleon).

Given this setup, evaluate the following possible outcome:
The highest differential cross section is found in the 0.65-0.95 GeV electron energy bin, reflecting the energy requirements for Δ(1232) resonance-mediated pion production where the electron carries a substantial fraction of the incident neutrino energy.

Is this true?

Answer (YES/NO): NO